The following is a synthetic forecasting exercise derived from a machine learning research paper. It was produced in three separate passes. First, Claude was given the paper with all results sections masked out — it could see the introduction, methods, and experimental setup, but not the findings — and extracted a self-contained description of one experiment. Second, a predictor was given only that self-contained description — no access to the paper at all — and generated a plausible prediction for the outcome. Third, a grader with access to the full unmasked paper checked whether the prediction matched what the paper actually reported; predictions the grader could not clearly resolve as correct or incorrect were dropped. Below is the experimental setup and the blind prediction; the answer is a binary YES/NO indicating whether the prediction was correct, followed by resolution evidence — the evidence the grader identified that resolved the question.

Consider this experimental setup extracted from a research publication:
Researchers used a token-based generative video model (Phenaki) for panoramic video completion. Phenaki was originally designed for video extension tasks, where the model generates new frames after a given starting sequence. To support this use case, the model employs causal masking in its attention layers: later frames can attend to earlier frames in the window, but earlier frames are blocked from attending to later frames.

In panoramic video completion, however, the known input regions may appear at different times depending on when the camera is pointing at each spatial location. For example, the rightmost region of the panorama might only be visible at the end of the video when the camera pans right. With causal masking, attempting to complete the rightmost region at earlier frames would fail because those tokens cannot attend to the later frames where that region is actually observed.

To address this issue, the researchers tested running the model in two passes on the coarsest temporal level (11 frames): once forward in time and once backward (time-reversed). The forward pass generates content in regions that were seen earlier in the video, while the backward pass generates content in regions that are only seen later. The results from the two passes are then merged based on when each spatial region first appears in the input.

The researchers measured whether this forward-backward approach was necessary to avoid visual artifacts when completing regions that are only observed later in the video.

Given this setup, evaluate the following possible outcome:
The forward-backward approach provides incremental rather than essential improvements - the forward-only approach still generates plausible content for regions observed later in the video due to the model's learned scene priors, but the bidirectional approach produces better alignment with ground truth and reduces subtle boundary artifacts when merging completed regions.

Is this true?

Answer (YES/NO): NO